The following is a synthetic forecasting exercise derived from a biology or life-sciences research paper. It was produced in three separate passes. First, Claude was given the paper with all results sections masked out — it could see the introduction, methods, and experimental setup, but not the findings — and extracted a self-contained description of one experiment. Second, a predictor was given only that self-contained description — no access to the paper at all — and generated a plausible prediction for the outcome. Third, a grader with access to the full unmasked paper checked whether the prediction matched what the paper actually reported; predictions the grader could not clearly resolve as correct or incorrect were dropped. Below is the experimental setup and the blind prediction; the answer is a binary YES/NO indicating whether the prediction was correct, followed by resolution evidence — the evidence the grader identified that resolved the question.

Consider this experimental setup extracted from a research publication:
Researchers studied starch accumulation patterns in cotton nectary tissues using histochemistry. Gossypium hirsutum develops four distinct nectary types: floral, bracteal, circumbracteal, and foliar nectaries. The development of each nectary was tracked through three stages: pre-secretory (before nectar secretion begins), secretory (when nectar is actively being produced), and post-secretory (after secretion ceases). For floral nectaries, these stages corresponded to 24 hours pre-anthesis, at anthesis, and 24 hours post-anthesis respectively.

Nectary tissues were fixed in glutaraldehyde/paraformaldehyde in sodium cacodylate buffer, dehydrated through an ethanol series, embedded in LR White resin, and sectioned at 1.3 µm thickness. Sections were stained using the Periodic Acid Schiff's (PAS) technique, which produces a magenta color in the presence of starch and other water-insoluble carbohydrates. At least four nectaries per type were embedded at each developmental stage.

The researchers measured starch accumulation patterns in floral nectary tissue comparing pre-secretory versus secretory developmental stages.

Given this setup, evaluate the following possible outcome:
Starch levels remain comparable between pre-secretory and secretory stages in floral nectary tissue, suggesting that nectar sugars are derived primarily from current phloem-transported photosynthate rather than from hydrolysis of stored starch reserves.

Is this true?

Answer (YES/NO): NO